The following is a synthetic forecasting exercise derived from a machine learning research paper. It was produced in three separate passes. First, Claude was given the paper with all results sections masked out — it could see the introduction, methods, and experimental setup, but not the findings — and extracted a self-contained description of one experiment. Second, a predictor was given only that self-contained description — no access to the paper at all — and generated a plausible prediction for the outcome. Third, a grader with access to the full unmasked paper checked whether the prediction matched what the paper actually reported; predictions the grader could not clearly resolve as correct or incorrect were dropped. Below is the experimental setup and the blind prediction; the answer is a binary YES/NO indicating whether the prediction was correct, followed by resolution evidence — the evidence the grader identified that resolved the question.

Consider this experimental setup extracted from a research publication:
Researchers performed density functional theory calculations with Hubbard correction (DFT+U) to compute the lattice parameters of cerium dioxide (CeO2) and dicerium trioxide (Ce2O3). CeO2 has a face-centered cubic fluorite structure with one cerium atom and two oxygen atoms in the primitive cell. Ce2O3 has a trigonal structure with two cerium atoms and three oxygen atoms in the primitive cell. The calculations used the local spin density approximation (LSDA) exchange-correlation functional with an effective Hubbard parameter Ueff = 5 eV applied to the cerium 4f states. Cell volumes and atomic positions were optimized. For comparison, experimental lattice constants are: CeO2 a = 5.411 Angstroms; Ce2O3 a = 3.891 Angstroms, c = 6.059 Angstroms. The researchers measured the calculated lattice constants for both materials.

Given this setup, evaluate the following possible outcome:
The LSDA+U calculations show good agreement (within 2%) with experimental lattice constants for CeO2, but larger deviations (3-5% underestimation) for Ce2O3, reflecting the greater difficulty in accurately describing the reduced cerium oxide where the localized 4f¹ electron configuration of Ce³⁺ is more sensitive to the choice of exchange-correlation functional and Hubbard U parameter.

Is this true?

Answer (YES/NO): NO